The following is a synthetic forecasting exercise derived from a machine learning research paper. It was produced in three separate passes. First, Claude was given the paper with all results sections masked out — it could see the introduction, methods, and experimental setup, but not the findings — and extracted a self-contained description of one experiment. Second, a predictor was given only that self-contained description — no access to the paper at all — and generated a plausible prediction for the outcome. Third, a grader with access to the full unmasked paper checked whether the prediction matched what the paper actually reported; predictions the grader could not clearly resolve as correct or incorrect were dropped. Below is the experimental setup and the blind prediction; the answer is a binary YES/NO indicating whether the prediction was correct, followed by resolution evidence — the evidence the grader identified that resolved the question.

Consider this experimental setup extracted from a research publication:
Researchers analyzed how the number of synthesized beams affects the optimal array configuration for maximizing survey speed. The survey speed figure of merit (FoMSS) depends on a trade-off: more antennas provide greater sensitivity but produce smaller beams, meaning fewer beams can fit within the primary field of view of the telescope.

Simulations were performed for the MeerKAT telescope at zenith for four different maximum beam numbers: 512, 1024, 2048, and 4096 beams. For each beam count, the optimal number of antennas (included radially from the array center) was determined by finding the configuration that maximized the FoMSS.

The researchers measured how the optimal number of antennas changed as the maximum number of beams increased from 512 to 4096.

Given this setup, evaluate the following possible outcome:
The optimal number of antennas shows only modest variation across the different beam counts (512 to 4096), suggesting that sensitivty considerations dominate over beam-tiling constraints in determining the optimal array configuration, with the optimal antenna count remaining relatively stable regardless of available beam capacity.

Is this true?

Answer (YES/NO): NO